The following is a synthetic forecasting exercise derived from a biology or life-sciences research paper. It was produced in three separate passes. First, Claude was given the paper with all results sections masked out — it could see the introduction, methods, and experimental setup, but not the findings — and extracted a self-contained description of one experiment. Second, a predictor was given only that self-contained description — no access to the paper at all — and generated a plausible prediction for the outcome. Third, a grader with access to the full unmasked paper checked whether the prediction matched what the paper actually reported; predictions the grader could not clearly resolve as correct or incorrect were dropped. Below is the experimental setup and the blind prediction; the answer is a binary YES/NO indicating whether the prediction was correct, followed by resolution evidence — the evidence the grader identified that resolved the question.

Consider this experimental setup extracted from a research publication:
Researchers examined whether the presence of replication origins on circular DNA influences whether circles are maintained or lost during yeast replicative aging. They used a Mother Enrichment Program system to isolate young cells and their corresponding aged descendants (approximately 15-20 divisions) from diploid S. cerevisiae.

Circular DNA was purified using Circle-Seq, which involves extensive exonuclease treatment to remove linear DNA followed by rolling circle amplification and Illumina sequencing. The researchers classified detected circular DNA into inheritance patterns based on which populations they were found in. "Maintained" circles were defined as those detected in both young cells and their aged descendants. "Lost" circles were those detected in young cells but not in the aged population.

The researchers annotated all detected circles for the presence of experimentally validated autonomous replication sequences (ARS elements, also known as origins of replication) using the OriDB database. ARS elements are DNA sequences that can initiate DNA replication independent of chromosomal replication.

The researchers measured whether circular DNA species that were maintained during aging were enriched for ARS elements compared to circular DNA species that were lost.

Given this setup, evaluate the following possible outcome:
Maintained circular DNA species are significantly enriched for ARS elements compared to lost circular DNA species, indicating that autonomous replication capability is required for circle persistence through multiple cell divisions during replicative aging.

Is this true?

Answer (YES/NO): YES